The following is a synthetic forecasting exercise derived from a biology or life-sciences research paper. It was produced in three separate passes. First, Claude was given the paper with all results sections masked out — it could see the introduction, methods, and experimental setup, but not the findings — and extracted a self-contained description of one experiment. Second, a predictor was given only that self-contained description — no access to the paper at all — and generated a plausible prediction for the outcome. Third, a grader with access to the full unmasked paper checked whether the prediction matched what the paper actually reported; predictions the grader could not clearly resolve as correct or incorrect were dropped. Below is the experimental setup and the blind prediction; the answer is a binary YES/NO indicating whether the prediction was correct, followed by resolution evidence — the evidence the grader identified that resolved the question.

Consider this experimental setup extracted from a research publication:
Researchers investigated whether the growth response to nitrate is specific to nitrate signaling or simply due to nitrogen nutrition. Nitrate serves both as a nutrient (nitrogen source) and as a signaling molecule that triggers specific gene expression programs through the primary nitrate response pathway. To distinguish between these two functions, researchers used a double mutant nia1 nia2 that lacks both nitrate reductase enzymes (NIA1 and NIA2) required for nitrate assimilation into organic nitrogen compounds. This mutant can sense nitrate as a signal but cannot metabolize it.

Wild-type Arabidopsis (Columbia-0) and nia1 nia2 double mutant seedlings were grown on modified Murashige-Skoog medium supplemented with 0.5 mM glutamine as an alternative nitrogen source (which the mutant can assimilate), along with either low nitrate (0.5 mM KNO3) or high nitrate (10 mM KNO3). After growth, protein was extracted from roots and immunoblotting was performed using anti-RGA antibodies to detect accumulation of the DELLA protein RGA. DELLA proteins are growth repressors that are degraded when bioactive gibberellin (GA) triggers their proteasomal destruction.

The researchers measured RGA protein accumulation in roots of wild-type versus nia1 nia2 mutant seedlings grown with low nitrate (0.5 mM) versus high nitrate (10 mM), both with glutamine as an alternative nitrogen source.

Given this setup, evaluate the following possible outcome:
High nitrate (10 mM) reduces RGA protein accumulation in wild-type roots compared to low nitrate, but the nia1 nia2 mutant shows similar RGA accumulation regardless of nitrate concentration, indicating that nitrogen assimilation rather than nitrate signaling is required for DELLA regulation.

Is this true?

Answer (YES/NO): NO